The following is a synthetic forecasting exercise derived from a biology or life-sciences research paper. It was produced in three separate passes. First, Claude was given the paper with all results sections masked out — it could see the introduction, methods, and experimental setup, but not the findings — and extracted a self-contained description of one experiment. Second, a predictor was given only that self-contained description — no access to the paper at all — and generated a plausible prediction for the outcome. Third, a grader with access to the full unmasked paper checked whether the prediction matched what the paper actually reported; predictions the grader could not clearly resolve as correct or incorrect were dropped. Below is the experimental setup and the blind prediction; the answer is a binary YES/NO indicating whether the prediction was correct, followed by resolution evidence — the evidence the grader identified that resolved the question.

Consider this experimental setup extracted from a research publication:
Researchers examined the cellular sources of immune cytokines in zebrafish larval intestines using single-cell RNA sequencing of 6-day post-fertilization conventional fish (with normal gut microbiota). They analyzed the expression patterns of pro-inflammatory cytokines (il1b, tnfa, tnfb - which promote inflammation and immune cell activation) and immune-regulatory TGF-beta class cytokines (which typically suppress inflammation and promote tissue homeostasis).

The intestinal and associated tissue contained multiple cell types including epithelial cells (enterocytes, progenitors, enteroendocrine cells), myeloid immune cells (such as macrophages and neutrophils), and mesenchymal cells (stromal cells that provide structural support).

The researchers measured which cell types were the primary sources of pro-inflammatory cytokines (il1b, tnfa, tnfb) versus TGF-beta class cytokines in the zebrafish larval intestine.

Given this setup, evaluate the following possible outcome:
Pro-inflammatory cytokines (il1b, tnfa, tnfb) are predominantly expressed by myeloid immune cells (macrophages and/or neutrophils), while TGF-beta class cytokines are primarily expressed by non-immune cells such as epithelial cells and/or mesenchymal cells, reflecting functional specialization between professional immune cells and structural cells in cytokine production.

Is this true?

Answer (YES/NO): YES